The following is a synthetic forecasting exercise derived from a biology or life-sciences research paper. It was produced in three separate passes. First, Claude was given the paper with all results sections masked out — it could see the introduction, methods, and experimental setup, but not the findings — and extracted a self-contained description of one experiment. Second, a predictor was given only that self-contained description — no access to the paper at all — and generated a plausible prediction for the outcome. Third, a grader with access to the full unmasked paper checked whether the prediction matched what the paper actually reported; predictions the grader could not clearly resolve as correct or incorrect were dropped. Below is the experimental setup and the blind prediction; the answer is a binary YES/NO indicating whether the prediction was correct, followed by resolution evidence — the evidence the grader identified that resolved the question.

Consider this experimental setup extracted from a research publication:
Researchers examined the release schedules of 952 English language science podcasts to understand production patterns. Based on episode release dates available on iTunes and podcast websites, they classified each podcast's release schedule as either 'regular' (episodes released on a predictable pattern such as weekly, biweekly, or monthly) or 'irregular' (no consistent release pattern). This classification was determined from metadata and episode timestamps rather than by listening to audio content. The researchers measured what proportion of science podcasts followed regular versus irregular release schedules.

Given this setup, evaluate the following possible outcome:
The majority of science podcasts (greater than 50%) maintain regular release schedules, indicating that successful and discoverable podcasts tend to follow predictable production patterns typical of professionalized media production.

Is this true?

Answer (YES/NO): NO